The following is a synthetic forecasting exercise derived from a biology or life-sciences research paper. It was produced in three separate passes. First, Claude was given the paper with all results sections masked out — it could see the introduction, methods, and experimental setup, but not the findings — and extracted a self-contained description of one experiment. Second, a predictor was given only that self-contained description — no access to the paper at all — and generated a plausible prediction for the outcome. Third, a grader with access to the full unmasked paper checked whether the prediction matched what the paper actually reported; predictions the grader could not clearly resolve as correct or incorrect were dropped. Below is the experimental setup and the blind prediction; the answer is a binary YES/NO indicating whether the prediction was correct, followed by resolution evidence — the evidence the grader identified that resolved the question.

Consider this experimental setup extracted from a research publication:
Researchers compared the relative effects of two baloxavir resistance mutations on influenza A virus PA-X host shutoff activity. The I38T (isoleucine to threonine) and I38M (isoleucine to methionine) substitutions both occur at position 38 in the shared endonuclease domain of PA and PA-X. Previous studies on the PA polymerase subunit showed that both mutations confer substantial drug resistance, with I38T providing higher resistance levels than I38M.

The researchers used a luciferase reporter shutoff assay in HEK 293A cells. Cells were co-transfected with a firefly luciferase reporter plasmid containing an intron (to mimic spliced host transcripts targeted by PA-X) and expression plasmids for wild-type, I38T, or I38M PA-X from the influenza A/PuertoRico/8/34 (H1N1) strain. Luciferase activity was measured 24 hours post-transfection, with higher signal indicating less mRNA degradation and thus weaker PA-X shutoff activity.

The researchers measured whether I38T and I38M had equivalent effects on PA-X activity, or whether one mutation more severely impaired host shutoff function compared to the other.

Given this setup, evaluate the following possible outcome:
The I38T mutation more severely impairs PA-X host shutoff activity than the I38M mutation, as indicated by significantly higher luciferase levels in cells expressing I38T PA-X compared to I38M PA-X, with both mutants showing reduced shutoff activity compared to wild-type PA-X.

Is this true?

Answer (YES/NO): YES